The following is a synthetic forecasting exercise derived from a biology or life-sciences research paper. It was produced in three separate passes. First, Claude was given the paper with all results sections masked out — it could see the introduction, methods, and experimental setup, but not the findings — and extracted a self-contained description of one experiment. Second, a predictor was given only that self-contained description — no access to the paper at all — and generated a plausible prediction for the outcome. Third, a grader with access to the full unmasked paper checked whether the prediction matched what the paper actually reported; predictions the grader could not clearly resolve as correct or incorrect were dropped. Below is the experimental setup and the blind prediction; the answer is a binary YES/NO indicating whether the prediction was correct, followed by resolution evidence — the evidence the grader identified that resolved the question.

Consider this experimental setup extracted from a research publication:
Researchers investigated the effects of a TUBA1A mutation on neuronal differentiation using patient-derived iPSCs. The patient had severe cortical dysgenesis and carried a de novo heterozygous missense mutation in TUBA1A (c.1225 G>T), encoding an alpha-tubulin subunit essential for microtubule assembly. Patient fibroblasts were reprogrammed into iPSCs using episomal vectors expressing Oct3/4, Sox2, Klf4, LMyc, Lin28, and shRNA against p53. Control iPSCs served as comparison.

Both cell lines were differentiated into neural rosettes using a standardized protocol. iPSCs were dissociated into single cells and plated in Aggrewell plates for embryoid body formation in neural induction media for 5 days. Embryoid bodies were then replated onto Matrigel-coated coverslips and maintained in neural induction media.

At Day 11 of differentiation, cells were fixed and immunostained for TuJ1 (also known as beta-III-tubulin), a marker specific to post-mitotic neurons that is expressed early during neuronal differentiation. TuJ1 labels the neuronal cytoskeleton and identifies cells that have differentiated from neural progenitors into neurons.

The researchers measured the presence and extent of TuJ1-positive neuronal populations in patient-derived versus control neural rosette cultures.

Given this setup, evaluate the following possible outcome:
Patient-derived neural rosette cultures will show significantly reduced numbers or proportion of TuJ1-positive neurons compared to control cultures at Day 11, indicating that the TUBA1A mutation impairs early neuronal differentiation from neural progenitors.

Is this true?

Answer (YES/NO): YES